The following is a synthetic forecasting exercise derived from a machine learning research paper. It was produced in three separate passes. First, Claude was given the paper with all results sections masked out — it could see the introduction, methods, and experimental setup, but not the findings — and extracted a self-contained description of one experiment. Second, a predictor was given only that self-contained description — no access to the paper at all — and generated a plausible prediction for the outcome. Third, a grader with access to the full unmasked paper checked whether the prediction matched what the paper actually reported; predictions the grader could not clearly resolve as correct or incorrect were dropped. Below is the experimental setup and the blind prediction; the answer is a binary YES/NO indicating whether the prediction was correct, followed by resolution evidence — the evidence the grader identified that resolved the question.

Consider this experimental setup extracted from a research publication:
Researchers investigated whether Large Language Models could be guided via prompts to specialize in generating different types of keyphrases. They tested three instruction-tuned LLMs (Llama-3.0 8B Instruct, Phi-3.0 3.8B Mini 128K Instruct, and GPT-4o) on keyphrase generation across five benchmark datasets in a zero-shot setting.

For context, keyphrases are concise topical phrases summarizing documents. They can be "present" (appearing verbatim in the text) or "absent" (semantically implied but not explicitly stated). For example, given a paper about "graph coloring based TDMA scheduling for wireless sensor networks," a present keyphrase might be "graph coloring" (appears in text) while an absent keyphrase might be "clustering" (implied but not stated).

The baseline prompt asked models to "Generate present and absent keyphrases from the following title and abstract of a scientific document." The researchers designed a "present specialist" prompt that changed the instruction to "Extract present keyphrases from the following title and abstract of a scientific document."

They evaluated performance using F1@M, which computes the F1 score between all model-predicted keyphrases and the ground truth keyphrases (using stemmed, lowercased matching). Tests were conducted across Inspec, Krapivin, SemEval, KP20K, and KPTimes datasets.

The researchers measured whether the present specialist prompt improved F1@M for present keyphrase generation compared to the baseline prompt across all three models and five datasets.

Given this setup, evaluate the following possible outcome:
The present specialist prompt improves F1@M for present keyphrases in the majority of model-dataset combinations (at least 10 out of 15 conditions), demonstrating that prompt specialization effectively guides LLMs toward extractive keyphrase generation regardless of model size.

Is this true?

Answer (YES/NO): NO